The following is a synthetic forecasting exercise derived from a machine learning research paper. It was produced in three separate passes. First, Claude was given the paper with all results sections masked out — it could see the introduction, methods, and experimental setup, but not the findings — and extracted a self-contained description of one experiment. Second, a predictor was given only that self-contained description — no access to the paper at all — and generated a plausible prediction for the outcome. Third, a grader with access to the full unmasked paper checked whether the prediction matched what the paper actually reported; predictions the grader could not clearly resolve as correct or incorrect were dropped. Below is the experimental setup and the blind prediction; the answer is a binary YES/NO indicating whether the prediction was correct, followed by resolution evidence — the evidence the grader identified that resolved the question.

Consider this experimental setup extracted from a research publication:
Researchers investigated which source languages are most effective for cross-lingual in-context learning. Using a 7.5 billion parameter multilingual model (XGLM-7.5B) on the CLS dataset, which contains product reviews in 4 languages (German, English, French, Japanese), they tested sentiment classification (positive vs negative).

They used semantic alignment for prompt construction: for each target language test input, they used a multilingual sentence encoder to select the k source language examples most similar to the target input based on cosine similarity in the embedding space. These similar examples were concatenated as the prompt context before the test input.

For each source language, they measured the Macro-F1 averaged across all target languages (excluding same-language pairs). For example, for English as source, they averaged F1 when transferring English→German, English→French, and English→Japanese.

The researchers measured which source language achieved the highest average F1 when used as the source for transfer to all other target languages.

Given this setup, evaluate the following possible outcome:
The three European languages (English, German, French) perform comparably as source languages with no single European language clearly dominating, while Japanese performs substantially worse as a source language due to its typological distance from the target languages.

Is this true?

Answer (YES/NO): NO